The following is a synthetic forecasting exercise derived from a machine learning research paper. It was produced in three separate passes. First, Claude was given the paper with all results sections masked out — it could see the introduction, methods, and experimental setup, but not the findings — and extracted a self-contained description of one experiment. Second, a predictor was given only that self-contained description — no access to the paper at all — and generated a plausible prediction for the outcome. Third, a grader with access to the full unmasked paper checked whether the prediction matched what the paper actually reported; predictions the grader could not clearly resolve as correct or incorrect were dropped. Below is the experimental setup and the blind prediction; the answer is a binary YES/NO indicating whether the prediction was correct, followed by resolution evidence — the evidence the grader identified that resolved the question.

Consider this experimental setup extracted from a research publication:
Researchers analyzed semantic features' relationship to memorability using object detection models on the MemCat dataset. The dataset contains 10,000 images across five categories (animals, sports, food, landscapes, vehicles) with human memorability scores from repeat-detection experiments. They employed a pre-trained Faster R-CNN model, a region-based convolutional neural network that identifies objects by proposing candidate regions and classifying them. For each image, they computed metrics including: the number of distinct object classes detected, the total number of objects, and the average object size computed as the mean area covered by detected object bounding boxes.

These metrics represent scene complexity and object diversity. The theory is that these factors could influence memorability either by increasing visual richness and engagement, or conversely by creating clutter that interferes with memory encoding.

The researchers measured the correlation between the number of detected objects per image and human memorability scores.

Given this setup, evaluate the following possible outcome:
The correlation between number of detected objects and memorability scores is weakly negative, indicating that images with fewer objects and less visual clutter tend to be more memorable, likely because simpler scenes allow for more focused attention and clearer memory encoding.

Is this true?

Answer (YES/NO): NO